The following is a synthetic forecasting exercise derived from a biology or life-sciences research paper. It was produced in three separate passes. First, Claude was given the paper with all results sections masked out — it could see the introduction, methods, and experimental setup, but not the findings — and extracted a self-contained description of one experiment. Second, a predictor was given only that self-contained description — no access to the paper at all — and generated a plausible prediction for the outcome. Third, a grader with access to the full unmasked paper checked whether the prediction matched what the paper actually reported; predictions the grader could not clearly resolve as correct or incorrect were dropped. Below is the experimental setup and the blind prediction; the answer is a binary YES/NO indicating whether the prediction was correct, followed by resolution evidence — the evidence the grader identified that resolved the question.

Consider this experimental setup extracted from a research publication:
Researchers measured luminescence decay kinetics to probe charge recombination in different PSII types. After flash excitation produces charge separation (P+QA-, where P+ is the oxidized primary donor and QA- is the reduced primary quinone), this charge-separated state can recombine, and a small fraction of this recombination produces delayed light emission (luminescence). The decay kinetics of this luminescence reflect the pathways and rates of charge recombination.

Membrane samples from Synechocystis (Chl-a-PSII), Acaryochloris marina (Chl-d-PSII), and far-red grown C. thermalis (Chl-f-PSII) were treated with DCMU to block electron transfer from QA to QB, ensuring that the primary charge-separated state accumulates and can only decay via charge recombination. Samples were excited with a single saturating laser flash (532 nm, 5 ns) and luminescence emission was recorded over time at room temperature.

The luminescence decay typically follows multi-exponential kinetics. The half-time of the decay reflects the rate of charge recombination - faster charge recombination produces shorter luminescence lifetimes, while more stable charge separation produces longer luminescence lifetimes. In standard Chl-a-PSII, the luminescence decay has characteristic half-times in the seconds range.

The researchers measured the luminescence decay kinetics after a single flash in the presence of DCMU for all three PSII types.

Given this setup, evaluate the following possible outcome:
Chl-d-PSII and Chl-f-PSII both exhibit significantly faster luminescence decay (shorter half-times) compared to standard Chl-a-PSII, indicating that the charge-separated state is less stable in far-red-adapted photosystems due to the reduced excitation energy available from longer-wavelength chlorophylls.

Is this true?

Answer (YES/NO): NO